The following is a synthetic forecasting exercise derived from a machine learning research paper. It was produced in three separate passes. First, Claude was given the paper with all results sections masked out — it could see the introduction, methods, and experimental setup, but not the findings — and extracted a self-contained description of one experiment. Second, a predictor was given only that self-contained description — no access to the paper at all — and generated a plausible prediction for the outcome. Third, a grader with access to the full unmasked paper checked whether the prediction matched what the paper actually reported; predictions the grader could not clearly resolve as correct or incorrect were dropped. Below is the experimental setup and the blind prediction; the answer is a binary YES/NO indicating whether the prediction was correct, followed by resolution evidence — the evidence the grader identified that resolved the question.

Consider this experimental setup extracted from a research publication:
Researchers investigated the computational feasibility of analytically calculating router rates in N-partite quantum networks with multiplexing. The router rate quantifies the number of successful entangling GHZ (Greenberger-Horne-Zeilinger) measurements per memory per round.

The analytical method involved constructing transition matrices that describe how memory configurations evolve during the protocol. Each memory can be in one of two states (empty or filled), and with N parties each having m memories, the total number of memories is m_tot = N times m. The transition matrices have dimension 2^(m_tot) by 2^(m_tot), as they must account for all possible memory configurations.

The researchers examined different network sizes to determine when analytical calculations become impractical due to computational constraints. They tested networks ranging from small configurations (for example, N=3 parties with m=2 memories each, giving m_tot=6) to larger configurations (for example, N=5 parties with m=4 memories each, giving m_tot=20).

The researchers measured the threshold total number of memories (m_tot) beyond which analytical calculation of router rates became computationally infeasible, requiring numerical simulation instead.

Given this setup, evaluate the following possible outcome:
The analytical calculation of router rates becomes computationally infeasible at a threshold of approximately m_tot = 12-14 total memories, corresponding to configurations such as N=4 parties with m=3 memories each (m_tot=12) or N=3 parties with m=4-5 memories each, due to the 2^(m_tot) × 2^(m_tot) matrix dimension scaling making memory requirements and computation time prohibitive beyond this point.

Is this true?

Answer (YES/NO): YES